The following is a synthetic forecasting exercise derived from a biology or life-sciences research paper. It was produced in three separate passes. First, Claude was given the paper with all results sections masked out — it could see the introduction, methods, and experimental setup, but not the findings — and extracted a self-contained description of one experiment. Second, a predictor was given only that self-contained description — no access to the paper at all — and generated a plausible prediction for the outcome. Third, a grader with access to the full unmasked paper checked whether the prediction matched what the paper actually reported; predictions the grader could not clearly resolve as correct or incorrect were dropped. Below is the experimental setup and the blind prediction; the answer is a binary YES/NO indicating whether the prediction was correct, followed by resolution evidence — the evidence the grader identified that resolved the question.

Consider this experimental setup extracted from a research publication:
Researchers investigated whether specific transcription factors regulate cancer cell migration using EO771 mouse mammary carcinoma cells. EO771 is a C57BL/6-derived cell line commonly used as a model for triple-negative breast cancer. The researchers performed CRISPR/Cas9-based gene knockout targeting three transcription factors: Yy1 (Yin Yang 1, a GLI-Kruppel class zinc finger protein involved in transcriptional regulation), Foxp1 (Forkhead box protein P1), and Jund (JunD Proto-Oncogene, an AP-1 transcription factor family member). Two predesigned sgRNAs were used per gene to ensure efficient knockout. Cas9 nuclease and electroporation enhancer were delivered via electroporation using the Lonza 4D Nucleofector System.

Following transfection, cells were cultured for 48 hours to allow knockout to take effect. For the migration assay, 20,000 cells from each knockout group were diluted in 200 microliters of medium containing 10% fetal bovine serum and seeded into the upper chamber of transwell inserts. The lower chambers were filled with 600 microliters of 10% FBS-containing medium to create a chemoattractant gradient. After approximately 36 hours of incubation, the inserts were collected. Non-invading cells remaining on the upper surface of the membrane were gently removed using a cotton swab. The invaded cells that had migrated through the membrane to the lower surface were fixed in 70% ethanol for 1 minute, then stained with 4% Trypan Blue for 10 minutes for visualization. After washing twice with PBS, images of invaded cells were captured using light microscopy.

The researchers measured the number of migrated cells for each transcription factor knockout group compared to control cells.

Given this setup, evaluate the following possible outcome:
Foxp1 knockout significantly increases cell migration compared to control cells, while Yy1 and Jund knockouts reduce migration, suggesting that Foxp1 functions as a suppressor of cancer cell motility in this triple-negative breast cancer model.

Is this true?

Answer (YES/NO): NO